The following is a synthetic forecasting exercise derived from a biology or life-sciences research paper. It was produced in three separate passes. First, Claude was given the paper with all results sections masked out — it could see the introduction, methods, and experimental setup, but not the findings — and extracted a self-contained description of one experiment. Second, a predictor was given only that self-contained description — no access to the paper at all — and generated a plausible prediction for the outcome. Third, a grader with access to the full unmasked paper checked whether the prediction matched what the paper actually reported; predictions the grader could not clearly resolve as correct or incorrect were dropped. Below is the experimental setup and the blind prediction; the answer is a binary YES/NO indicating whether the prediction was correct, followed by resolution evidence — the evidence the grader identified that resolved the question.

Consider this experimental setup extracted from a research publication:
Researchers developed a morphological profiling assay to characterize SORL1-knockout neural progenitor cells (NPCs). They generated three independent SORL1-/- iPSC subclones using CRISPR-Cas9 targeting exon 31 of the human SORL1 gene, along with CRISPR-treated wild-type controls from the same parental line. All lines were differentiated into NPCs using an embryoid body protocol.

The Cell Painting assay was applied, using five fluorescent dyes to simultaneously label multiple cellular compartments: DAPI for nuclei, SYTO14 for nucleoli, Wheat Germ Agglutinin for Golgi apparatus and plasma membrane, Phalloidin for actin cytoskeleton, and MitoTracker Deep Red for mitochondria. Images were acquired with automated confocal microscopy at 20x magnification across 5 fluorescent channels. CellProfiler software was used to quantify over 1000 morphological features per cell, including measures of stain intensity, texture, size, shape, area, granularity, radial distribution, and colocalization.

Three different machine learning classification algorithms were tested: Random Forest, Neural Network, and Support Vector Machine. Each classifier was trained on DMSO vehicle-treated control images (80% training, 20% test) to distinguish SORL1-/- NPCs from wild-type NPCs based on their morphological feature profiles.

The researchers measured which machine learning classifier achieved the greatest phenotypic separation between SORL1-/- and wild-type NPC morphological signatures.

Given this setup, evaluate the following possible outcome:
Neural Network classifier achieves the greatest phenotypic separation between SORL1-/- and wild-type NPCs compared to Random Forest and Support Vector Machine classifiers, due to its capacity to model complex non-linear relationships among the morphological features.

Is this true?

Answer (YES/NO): YES